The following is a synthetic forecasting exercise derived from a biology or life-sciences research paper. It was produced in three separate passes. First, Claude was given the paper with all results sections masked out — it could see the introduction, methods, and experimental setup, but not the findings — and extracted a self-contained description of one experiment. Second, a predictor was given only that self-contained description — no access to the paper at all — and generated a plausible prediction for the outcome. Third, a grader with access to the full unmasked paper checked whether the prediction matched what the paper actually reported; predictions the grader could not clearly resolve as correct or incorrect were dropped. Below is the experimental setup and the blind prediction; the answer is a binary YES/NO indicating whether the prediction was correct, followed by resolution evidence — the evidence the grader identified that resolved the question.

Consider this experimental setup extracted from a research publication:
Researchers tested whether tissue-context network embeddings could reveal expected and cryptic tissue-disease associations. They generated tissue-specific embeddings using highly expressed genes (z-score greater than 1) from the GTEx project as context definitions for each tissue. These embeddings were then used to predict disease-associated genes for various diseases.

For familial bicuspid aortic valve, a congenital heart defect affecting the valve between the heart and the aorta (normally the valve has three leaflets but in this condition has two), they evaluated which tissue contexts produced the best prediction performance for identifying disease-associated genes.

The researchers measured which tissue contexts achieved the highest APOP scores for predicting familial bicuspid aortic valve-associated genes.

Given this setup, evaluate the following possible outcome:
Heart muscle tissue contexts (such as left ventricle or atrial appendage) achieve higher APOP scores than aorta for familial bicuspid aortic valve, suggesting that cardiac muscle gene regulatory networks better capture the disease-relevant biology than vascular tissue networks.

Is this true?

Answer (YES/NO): YES